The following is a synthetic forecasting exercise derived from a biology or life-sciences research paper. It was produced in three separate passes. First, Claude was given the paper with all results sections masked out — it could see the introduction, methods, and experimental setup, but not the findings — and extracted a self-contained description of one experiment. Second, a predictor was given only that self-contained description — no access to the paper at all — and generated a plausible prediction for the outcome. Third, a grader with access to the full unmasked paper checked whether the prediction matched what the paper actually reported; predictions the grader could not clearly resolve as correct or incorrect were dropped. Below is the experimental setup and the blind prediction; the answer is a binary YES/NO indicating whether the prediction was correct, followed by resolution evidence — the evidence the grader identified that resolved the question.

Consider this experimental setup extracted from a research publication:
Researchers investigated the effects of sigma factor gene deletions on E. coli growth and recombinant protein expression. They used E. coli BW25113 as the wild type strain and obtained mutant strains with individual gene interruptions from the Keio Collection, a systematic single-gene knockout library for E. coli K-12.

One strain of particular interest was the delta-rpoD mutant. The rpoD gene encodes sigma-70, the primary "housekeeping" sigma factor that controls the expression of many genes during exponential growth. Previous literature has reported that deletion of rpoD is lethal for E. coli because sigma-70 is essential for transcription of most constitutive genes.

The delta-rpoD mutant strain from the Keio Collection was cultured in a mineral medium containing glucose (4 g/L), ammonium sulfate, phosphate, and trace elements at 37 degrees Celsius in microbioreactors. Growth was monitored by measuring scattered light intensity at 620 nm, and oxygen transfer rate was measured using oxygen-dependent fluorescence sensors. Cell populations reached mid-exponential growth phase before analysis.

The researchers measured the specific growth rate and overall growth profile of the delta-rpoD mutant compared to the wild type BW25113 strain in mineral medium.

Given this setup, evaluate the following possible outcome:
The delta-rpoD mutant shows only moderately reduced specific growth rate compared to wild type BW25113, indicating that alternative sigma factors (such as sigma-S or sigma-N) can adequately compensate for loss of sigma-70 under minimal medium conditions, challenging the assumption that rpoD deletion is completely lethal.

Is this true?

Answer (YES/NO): NO